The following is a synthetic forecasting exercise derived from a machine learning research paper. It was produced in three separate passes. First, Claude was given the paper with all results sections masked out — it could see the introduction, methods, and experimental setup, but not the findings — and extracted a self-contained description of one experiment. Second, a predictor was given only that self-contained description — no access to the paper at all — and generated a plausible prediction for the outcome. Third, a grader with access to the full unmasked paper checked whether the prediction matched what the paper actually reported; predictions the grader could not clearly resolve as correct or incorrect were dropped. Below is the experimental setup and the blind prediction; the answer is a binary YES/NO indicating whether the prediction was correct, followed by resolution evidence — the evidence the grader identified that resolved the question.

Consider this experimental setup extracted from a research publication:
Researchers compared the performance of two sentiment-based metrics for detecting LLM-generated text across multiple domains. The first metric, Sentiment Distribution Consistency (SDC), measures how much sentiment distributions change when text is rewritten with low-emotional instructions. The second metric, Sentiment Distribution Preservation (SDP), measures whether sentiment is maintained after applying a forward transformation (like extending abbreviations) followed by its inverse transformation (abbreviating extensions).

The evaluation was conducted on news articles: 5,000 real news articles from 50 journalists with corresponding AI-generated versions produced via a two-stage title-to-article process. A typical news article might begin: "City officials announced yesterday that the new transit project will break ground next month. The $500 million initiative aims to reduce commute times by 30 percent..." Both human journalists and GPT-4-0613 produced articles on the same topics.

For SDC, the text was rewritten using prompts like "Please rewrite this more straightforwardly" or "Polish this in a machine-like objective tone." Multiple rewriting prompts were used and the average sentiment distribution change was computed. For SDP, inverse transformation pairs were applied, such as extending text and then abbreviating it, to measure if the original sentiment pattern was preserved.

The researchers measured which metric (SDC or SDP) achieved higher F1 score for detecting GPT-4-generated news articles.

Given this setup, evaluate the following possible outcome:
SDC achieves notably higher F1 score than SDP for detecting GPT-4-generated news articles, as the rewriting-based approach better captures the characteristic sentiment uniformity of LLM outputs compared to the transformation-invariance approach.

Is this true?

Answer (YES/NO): YES